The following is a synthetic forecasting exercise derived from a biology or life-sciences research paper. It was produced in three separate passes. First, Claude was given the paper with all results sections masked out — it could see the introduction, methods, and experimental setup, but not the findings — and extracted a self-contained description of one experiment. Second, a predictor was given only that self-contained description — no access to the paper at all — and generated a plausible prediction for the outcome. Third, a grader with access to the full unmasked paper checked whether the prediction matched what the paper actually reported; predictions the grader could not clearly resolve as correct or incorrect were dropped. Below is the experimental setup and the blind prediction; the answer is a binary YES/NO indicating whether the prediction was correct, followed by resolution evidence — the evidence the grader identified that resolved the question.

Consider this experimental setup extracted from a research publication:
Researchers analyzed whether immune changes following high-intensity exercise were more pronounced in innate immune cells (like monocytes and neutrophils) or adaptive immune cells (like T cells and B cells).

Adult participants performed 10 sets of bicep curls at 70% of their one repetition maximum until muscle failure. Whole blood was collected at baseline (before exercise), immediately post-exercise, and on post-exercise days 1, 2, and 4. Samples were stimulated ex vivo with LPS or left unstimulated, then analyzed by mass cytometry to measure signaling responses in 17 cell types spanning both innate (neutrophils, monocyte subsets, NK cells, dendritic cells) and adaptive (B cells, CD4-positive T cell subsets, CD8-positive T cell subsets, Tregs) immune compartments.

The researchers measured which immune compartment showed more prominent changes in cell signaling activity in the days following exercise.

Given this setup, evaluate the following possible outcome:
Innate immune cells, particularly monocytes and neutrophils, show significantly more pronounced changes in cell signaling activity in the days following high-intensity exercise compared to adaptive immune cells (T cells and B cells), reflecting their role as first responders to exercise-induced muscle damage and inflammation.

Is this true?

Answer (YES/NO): YES